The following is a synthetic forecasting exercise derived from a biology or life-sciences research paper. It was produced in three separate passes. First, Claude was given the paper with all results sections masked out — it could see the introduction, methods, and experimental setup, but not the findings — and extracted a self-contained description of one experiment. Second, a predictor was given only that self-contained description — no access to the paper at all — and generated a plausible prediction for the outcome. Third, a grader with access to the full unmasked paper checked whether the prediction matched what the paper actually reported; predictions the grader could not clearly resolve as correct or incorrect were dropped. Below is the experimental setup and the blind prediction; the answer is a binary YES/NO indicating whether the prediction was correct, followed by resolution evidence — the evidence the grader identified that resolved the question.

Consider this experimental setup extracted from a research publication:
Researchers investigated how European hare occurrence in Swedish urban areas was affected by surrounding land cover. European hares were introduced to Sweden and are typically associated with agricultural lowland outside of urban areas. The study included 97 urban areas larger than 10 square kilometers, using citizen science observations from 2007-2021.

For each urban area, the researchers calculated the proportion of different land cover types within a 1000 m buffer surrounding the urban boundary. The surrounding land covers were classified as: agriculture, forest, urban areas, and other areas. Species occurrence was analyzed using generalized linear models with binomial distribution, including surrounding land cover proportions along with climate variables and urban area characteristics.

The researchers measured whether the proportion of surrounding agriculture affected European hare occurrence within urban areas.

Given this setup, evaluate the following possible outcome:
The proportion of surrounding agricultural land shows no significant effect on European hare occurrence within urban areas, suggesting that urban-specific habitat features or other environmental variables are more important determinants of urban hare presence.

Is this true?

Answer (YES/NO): YES